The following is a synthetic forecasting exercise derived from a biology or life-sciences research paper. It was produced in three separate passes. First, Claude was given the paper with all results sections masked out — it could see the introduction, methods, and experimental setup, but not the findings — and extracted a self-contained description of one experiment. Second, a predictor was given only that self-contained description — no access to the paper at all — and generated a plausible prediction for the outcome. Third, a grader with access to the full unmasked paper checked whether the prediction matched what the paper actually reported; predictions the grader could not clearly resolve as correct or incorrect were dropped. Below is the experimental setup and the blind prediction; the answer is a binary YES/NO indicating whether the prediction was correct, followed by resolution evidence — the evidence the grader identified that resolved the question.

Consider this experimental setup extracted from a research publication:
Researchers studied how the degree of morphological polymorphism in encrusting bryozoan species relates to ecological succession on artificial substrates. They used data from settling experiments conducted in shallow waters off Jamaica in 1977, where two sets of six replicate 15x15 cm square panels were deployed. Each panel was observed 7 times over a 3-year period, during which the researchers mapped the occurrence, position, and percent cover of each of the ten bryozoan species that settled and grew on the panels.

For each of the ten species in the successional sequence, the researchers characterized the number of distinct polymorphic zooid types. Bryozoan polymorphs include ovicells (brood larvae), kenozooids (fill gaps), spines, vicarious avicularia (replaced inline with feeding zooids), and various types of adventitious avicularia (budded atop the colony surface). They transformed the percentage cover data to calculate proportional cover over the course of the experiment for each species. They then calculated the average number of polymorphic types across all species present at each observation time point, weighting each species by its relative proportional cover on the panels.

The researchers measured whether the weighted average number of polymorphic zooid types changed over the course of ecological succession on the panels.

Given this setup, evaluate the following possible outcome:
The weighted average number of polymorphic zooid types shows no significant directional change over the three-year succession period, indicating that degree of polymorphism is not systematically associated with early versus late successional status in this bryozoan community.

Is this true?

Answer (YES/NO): NO